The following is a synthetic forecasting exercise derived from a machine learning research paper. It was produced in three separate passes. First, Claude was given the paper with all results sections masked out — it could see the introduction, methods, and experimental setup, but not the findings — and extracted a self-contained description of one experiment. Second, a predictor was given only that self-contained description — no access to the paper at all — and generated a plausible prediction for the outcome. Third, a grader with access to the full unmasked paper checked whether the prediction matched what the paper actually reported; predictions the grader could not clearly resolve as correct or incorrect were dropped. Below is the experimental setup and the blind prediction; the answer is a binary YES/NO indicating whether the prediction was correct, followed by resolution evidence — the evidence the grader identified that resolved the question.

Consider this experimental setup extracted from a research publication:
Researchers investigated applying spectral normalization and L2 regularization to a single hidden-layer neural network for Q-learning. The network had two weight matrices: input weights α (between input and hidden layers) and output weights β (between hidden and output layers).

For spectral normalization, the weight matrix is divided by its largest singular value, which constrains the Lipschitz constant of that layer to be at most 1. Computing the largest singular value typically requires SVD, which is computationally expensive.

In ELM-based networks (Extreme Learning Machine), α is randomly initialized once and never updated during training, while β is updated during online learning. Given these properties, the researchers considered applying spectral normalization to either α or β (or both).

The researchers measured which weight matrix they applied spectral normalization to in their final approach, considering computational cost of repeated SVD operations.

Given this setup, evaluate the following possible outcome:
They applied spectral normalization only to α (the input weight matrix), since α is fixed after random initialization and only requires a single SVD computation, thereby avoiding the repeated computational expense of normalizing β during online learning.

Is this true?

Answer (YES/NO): YES